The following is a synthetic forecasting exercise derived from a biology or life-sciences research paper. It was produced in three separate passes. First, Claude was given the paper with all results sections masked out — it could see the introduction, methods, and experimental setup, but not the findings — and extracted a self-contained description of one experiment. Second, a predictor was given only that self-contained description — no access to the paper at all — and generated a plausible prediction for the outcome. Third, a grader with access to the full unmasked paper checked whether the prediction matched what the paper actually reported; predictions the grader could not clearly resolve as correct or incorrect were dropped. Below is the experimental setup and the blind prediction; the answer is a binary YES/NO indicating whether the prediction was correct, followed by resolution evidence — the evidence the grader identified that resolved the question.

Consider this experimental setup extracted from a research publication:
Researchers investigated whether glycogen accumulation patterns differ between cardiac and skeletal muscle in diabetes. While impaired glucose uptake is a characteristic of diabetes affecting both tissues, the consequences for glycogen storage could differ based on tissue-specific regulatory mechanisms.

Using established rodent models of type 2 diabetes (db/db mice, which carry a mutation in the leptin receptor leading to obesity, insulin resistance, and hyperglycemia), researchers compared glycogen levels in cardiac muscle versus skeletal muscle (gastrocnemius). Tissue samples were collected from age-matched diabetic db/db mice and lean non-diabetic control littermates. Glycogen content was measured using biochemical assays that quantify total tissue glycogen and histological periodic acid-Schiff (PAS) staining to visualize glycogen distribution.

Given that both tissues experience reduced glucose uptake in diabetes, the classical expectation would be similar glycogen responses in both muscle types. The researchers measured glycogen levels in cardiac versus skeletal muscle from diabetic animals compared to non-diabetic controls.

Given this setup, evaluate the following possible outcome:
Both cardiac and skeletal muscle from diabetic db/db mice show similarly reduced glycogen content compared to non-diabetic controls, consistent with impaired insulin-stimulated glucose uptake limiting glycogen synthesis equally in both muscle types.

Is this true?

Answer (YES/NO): NO